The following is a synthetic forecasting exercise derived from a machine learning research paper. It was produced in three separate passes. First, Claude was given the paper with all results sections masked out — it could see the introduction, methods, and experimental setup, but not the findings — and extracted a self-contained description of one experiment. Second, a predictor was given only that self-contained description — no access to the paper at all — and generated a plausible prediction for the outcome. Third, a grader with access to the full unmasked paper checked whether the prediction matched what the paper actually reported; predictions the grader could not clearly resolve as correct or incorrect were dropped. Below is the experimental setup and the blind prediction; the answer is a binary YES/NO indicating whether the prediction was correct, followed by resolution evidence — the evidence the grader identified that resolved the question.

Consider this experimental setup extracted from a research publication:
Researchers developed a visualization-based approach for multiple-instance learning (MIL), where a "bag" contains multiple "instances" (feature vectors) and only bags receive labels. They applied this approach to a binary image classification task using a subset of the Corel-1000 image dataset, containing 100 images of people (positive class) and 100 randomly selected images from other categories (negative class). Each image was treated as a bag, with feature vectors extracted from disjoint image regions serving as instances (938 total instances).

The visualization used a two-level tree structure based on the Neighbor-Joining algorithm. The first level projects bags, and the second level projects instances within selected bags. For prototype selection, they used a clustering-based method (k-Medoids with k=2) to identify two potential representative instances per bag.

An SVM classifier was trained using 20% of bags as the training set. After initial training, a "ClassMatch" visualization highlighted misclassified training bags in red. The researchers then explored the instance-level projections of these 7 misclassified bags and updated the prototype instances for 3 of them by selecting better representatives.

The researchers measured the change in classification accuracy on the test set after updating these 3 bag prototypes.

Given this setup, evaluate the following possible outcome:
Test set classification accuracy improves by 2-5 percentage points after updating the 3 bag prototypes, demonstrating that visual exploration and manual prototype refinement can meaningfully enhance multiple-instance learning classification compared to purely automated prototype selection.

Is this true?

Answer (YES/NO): YES